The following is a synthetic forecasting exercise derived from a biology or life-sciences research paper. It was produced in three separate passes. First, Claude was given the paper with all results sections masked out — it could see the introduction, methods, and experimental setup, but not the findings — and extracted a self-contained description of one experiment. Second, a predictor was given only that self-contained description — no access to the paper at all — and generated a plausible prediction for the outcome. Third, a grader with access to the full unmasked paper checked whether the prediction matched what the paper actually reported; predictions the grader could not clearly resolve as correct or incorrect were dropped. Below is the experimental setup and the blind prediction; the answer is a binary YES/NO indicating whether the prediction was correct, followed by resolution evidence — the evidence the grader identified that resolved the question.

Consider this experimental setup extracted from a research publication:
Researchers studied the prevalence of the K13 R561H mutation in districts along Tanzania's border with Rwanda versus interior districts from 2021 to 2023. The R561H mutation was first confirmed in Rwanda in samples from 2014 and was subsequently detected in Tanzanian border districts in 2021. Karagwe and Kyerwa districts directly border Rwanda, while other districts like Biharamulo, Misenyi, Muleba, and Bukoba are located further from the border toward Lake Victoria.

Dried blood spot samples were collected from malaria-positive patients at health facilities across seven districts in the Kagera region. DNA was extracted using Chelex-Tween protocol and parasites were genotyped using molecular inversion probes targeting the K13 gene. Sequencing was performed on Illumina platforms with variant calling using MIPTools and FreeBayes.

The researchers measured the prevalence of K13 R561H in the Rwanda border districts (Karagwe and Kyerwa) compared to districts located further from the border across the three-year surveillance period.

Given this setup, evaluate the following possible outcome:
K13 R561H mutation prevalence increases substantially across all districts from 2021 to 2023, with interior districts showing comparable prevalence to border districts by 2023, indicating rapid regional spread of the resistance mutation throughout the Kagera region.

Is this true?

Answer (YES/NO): NO